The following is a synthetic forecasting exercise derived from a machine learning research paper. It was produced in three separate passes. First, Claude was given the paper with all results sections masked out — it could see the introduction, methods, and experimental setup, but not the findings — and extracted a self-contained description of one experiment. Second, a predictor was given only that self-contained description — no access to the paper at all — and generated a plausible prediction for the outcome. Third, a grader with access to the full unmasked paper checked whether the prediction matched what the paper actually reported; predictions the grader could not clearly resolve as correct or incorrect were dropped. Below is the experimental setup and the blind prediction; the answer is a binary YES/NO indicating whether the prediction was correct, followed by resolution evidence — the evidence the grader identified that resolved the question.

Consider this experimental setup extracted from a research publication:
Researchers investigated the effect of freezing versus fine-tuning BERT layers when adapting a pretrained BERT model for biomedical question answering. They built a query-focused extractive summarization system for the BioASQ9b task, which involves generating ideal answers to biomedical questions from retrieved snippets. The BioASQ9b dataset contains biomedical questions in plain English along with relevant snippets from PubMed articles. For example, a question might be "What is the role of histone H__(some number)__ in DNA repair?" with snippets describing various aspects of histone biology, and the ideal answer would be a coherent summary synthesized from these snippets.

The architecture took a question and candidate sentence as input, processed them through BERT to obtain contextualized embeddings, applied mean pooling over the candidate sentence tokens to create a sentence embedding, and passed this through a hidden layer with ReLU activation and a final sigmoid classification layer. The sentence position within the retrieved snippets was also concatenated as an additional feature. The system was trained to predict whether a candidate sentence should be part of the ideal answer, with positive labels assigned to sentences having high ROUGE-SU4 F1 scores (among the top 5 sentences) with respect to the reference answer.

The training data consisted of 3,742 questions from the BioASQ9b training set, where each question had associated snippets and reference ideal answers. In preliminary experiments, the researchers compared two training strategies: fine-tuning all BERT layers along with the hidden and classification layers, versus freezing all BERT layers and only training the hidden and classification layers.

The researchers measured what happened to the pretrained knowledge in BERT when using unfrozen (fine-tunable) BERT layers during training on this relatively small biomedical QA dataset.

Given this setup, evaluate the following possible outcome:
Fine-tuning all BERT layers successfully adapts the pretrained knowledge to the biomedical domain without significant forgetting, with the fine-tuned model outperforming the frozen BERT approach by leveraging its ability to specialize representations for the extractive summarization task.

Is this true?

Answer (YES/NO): NO